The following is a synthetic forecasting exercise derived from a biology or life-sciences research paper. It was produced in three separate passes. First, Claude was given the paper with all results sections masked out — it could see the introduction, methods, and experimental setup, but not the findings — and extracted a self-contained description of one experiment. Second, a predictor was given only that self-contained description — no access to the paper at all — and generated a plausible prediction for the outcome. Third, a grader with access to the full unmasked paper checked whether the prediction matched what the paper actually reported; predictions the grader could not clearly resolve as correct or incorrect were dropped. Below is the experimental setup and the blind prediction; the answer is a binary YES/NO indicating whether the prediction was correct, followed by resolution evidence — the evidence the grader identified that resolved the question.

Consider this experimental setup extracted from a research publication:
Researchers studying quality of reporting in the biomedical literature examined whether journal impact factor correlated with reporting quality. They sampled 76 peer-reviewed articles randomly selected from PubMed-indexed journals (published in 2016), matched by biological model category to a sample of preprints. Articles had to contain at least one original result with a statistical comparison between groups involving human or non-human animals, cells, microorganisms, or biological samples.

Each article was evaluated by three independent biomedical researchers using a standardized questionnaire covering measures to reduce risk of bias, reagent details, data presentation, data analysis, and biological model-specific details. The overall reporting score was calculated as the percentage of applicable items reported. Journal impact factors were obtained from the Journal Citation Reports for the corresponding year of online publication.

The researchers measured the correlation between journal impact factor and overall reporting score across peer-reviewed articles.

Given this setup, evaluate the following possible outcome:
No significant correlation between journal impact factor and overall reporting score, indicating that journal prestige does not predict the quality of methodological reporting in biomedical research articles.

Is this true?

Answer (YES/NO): YES